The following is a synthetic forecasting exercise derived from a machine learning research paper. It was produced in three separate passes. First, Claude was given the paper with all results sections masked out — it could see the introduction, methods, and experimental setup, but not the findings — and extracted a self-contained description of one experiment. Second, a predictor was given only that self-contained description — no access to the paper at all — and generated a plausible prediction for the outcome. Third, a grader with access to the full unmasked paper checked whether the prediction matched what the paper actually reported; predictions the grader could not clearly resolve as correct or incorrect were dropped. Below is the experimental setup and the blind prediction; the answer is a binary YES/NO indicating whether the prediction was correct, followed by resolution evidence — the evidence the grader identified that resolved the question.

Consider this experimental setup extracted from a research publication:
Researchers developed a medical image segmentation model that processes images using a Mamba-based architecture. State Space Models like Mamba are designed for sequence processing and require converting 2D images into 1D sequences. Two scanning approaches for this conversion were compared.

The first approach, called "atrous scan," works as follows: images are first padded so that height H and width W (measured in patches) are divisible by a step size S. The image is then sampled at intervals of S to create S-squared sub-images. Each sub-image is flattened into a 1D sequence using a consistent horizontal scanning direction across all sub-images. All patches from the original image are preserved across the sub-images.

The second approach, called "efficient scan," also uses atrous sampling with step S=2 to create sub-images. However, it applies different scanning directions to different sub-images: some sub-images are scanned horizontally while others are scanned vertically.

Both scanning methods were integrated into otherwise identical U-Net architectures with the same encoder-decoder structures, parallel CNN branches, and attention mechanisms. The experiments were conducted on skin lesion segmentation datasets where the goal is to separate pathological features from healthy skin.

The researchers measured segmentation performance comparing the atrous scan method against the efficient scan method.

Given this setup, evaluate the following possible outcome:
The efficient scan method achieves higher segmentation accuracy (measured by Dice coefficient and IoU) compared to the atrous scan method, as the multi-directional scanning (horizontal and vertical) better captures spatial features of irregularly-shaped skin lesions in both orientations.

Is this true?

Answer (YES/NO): NO